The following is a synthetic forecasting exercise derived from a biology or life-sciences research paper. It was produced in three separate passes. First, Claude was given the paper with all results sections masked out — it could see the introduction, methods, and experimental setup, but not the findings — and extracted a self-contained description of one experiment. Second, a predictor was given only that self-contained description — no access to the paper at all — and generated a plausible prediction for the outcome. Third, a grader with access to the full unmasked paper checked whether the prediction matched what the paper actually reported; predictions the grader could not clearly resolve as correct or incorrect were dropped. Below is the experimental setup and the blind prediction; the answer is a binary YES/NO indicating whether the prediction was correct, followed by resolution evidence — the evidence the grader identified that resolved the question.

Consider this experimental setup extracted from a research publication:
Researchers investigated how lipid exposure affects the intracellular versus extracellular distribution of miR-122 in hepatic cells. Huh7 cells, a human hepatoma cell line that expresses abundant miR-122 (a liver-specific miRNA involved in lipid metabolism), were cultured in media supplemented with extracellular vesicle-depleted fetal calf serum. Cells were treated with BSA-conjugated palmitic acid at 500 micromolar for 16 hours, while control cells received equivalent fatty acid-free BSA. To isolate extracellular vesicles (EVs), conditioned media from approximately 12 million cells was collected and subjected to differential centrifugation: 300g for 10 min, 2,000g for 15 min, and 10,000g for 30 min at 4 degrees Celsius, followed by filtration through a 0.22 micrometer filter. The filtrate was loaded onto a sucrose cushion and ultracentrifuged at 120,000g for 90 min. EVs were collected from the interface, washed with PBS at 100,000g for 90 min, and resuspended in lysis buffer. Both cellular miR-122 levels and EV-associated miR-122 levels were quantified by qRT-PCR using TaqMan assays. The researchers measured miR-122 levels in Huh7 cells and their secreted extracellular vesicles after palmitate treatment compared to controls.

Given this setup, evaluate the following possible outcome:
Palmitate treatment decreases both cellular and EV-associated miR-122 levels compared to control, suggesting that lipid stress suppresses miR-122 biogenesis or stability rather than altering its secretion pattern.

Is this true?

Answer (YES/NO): NO